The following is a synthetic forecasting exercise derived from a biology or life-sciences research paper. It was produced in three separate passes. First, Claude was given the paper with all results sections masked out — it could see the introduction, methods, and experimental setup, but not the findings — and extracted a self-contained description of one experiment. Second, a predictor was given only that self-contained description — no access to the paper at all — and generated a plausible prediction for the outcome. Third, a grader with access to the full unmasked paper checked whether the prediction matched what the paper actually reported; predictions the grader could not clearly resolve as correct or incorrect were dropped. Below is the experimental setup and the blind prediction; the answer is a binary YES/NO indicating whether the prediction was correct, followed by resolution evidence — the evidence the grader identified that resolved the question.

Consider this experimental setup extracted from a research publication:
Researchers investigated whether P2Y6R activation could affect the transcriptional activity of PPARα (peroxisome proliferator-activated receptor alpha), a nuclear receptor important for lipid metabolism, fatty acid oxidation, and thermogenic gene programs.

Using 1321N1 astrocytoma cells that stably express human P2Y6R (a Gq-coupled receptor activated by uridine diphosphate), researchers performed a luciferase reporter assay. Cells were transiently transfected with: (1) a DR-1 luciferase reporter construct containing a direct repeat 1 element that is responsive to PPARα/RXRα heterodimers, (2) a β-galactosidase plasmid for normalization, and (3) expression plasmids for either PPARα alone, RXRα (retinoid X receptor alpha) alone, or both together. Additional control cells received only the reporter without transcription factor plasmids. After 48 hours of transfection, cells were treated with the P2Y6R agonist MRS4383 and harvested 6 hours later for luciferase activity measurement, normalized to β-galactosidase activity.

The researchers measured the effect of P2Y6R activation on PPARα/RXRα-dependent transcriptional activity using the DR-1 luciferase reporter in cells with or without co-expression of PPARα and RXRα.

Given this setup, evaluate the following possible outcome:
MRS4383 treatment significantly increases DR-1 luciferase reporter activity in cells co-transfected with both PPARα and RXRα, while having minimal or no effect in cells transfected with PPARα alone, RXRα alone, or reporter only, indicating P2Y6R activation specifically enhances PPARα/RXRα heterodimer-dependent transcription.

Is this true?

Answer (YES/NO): NO